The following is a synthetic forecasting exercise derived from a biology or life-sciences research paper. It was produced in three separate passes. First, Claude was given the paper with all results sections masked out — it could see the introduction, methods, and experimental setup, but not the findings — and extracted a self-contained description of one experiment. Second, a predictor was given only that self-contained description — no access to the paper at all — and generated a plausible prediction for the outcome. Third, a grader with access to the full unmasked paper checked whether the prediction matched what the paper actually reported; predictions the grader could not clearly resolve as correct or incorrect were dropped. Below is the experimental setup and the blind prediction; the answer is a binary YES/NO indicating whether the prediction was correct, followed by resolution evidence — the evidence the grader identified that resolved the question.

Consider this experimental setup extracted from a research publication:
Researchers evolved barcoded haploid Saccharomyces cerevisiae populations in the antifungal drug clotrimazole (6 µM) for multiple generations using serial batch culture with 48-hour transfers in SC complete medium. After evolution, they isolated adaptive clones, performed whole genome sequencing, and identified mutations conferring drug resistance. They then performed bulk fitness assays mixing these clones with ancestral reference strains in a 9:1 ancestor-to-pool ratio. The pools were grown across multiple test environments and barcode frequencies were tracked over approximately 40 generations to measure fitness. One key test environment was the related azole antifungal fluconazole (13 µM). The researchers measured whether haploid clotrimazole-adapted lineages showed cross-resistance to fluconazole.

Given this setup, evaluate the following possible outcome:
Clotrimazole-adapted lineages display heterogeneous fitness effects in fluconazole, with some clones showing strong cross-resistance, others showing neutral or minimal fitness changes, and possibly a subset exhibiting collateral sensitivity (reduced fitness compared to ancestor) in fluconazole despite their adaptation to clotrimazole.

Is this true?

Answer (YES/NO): NO